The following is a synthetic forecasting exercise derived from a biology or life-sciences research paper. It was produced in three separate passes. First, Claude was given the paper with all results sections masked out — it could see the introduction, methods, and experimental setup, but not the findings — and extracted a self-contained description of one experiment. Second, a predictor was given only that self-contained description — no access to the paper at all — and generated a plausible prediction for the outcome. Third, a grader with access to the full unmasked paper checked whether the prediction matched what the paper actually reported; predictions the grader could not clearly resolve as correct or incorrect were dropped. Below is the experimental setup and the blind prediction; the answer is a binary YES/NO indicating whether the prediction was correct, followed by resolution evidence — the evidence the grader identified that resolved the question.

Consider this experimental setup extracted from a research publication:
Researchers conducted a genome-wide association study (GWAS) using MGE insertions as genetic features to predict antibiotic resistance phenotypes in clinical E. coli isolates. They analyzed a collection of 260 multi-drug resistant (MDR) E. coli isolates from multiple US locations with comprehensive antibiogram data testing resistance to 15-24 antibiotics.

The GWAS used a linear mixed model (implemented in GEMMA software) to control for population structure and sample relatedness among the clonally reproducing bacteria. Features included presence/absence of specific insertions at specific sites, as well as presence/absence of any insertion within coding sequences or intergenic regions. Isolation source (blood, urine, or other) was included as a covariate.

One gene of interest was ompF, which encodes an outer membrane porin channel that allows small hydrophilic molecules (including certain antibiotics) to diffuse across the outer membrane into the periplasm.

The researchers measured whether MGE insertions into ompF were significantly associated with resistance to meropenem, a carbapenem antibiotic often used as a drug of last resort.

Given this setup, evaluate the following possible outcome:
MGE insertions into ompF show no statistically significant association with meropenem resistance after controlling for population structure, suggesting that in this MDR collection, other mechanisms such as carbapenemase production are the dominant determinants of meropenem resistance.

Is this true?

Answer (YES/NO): NO